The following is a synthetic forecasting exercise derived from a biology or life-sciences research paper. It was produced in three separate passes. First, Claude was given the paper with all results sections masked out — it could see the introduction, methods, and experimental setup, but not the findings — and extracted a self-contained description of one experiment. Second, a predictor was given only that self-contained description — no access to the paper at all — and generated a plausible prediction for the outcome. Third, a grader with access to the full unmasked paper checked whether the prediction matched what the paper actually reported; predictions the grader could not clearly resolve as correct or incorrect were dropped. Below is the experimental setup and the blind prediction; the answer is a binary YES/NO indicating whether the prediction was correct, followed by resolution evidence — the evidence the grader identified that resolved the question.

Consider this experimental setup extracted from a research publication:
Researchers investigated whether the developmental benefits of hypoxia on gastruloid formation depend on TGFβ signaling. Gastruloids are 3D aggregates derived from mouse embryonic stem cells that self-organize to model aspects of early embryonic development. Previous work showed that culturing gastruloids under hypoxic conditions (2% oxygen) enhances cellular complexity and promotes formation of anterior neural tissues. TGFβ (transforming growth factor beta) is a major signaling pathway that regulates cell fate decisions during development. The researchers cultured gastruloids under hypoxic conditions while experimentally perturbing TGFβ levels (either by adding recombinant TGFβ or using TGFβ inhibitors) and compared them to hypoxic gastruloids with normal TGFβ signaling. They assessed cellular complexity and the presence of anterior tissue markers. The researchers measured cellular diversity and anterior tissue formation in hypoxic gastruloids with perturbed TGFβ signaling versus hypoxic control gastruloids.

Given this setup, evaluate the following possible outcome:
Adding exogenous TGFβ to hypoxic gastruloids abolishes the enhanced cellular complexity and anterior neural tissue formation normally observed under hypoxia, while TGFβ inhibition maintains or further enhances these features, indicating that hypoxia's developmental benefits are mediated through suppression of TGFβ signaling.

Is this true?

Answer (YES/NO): NO